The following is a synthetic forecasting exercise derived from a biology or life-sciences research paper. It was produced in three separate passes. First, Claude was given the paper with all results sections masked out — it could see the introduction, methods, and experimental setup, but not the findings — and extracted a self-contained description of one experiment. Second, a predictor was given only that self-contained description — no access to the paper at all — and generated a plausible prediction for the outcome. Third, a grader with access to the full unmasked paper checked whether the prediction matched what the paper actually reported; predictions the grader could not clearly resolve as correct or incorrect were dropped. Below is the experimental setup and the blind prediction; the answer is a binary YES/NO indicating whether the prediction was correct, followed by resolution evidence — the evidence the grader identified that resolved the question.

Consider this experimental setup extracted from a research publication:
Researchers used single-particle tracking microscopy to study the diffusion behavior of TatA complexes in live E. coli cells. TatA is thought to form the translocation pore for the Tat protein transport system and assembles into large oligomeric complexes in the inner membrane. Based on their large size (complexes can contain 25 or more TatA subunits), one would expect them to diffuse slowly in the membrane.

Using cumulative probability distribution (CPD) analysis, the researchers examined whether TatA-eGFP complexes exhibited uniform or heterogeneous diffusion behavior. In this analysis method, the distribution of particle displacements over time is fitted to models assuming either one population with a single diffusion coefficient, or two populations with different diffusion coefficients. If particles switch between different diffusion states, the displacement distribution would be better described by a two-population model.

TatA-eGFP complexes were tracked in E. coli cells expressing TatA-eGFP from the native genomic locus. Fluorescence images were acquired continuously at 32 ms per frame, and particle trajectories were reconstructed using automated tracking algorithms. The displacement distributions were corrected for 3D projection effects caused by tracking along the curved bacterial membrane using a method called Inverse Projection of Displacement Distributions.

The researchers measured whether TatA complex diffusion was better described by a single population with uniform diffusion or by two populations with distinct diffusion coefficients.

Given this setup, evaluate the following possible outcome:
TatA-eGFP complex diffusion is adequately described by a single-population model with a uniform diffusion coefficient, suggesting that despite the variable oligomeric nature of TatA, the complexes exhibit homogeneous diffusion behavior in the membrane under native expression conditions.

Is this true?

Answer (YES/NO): NO